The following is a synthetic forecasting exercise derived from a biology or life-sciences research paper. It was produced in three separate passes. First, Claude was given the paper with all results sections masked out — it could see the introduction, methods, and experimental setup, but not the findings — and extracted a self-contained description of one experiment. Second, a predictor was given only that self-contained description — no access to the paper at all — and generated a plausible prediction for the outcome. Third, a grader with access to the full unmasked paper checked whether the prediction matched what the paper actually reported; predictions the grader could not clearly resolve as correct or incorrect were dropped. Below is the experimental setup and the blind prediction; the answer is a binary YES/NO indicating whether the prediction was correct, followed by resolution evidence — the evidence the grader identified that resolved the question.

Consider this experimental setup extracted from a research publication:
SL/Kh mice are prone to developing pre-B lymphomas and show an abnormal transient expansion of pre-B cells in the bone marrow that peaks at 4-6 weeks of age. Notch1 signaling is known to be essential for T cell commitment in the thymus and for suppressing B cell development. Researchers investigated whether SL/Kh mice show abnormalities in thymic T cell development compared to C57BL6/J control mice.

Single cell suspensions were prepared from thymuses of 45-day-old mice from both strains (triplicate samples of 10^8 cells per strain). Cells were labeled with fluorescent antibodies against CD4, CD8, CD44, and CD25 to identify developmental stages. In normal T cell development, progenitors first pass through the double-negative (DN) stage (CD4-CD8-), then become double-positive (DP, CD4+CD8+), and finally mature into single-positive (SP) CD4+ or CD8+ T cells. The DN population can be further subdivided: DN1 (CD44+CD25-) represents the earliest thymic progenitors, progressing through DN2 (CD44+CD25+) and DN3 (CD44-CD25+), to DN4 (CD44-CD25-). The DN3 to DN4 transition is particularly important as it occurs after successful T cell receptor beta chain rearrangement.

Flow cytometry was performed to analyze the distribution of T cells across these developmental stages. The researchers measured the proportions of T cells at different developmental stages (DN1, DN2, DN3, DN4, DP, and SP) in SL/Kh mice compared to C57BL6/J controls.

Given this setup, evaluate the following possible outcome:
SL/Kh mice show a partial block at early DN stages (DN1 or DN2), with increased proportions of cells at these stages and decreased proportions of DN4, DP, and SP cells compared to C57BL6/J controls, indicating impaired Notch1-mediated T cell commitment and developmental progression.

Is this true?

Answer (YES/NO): NO